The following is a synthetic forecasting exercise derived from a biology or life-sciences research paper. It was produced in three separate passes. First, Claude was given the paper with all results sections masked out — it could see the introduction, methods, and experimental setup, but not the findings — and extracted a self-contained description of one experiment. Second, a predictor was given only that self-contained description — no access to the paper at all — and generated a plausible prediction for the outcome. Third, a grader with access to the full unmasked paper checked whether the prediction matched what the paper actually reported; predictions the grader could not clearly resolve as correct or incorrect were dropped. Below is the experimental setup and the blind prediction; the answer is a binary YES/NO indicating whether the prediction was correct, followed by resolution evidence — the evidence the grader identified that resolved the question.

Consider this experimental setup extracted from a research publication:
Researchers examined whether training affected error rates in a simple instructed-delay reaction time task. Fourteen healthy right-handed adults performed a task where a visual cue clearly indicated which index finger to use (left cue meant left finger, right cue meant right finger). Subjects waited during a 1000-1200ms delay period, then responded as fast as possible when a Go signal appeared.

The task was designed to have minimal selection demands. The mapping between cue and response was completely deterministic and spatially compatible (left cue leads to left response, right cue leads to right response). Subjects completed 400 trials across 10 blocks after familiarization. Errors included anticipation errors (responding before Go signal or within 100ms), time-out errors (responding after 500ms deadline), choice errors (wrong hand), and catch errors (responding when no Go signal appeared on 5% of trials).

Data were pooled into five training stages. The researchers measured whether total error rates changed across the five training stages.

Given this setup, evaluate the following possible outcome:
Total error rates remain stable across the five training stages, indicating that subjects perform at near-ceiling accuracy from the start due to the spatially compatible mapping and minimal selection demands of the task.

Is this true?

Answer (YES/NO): YES